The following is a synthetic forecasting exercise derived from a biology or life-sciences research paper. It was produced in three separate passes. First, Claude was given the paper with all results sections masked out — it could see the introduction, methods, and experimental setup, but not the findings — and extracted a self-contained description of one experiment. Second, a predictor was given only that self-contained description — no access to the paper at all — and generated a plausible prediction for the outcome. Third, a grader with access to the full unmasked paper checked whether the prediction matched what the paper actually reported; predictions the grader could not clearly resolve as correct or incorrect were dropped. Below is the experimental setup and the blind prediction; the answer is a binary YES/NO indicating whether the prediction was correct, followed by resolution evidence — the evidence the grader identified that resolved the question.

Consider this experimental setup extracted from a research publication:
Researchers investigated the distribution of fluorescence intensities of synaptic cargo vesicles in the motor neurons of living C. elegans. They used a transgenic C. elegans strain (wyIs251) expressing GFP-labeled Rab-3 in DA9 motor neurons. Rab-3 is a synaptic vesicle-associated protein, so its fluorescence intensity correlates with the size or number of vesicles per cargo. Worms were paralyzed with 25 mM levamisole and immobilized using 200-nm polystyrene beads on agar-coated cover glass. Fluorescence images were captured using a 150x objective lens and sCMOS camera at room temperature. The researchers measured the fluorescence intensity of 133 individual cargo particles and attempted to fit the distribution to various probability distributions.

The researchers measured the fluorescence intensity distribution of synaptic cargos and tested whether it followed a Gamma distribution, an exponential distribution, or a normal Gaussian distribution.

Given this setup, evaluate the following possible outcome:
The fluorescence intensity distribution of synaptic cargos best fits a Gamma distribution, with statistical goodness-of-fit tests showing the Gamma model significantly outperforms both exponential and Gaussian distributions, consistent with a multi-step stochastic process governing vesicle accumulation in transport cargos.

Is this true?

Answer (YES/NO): NO